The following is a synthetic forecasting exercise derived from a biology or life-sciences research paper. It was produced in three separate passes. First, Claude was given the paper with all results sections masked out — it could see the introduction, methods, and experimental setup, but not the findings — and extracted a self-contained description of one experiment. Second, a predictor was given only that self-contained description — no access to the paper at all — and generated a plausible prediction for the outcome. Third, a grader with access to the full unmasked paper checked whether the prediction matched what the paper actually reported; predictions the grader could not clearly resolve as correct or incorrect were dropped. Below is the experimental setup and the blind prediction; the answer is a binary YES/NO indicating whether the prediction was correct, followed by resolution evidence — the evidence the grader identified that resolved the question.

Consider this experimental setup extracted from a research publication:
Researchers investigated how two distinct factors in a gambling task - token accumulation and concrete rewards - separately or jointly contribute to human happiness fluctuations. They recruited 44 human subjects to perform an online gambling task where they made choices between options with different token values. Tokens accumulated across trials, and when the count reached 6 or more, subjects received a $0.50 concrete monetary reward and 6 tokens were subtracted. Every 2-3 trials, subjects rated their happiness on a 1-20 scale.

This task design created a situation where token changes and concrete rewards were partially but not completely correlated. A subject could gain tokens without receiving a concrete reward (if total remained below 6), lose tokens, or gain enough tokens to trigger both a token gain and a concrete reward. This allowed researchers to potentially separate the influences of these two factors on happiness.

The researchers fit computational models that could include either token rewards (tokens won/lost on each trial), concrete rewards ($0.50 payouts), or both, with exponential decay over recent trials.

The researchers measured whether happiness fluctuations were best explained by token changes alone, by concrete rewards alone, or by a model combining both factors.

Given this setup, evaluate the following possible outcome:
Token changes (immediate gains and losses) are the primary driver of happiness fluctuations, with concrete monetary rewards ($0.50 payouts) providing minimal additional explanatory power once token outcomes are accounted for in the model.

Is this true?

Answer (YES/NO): NO